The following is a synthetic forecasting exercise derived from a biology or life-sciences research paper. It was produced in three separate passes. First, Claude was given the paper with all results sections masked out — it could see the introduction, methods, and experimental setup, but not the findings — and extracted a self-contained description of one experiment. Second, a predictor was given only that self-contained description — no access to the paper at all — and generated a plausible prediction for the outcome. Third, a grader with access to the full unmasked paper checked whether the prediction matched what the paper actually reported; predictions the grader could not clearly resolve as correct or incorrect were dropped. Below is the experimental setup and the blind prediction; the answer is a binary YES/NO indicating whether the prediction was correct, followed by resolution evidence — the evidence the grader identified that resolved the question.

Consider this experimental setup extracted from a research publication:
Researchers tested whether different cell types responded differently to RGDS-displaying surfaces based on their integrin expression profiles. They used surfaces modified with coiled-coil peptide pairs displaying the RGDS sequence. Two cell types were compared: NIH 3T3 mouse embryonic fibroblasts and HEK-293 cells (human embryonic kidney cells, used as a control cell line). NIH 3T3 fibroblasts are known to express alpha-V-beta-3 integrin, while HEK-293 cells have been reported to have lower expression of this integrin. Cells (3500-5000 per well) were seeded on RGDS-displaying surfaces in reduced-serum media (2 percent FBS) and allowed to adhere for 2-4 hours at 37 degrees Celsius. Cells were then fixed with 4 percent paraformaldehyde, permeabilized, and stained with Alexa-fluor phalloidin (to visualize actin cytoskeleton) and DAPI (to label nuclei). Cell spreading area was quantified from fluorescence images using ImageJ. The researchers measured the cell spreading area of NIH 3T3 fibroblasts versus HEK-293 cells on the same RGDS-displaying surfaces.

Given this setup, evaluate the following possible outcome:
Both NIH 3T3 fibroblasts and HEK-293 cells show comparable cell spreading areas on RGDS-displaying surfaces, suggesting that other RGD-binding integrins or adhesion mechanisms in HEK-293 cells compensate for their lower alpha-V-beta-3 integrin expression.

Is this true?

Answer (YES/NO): NO